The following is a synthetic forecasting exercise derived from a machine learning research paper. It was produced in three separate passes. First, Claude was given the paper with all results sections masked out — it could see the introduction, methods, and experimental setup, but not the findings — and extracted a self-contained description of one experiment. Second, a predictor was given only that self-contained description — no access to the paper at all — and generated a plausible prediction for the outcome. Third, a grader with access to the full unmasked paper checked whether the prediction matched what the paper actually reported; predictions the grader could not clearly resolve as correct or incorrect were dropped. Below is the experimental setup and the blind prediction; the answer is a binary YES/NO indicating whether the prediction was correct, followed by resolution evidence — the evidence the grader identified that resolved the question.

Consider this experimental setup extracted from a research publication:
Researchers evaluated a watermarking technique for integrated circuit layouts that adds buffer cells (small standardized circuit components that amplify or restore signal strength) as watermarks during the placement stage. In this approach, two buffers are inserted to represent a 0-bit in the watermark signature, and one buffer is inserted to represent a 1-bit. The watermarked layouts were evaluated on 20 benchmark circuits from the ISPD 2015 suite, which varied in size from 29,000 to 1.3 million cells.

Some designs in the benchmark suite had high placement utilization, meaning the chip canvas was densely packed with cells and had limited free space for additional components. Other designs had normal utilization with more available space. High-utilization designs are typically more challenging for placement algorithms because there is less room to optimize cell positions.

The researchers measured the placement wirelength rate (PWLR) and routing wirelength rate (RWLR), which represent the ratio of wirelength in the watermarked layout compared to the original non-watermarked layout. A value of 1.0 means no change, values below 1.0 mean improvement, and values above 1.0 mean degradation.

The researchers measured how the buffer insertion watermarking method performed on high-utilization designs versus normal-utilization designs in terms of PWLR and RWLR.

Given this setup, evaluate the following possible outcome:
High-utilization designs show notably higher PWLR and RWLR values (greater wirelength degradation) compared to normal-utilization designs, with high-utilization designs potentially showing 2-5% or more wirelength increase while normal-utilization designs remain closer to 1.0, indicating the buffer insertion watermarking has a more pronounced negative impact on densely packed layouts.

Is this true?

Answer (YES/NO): YES